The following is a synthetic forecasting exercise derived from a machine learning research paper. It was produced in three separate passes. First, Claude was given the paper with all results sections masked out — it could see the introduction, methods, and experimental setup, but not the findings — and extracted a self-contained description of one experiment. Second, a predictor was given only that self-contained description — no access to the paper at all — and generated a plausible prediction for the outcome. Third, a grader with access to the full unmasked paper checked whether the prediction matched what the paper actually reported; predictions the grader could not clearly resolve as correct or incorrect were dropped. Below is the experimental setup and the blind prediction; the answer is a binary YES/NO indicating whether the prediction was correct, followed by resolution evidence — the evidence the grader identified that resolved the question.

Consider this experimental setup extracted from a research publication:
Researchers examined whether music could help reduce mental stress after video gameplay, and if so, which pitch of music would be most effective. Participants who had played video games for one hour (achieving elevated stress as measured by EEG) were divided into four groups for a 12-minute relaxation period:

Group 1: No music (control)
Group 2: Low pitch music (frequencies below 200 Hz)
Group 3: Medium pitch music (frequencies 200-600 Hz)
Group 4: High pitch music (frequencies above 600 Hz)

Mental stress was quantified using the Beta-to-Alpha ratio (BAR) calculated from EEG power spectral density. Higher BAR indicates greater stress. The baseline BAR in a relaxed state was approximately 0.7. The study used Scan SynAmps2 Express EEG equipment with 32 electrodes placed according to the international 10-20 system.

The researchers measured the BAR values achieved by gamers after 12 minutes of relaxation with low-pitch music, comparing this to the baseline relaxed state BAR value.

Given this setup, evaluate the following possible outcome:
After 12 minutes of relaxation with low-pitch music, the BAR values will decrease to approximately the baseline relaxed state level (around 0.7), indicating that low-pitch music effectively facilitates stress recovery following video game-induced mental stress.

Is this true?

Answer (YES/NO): YES